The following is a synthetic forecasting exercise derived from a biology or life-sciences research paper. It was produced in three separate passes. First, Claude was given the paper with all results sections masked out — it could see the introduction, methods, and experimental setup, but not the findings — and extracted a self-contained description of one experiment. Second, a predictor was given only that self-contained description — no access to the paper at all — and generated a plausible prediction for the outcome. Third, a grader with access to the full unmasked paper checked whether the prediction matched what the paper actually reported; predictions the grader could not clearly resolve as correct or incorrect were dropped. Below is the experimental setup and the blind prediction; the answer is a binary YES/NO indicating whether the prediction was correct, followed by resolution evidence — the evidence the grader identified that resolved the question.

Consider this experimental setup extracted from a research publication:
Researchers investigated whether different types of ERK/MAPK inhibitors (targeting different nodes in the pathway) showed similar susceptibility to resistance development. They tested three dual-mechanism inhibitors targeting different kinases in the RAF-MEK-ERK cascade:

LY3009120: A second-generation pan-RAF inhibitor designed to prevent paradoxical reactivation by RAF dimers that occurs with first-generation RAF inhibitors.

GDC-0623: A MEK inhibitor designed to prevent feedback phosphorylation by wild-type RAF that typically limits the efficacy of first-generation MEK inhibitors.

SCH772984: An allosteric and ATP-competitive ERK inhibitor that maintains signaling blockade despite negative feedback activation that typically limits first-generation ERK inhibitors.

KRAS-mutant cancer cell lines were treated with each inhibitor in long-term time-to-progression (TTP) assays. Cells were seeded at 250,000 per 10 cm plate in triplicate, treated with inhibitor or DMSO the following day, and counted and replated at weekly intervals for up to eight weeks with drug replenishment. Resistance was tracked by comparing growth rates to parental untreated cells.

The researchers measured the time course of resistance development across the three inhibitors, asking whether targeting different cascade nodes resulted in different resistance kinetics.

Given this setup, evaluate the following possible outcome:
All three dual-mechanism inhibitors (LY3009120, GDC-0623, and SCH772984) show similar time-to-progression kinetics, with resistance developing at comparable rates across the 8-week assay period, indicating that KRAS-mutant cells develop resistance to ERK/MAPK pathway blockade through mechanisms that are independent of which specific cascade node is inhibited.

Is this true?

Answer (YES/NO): NO